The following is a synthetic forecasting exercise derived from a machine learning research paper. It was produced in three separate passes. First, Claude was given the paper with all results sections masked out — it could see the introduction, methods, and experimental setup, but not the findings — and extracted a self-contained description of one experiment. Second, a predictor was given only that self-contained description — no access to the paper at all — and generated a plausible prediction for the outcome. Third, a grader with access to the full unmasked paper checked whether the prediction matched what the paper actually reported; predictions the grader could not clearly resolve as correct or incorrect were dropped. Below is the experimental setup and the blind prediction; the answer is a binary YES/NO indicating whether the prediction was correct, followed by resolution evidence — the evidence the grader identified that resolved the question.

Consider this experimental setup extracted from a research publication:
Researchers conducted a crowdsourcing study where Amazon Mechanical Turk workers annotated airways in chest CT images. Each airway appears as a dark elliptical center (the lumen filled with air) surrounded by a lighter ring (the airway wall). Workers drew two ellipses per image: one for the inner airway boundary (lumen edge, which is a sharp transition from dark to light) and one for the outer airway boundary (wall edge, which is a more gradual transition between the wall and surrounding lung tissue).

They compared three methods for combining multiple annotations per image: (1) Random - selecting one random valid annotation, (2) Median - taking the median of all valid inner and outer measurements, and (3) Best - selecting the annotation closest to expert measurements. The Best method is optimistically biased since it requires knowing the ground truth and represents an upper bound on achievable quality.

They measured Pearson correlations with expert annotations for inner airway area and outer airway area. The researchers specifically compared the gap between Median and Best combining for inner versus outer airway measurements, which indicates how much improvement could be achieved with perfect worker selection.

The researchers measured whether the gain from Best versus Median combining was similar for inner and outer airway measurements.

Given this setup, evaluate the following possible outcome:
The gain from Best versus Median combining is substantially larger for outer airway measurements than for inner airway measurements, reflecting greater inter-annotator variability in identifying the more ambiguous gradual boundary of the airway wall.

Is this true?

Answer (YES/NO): YES